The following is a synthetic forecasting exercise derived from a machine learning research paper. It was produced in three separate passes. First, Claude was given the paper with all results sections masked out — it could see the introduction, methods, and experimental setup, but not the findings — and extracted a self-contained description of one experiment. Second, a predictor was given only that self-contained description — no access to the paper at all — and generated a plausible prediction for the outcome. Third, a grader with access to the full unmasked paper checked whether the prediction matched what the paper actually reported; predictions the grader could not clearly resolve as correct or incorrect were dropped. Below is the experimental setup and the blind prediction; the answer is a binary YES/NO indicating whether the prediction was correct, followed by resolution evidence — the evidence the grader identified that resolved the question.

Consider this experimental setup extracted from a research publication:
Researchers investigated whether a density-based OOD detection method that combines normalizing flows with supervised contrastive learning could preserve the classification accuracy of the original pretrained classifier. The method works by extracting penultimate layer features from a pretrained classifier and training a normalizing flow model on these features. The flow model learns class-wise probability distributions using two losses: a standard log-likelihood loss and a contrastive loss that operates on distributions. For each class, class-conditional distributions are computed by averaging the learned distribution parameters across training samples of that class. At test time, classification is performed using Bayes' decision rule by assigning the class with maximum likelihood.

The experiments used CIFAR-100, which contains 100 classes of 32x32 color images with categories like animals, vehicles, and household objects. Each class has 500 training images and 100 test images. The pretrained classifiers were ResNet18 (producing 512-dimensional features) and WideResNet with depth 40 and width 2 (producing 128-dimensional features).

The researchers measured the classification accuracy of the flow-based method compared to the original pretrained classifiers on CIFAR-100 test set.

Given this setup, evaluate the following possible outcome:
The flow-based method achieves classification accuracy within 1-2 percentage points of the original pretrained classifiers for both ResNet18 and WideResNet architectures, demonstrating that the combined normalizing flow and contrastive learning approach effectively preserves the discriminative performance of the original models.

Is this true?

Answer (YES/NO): YES